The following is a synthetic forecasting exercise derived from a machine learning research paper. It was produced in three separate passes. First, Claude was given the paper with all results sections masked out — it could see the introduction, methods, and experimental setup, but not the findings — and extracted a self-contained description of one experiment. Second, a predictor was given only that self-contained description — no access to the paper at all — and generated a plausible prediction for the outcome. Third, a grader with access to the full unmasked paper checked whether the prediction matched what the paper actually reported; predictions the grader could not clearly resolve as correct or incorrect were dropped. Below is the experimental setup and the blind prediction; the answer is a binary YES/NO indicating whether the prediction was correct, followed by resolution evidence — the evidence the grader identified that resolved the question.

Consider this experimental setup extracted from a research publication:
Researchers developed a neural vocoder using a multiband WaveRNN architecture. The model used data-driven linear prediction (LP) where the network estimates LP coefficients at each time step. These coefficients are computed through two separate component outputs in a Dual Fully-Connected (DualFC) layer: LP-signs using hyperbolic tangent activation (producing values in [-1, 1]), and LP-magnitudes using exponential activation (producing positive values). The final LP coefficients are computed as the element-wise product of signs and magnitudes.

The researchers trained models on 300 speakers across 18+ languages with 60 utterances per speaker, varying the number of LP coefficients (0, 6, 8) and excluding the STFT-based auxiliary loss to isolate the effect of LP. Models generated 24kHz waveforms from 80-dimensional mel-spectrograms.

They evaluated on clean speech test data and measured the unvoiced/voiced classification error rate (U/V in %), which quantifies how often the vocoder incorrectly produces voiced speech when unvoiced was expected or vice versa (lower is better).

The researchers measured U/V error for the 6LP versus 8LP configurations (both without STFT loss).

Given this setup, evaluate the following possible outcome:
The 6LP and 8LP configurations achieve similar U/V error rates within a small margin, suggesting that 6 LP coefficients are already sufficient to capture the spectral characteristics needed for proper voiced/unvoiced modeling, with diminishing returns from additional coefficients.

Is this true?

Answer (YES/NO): NO